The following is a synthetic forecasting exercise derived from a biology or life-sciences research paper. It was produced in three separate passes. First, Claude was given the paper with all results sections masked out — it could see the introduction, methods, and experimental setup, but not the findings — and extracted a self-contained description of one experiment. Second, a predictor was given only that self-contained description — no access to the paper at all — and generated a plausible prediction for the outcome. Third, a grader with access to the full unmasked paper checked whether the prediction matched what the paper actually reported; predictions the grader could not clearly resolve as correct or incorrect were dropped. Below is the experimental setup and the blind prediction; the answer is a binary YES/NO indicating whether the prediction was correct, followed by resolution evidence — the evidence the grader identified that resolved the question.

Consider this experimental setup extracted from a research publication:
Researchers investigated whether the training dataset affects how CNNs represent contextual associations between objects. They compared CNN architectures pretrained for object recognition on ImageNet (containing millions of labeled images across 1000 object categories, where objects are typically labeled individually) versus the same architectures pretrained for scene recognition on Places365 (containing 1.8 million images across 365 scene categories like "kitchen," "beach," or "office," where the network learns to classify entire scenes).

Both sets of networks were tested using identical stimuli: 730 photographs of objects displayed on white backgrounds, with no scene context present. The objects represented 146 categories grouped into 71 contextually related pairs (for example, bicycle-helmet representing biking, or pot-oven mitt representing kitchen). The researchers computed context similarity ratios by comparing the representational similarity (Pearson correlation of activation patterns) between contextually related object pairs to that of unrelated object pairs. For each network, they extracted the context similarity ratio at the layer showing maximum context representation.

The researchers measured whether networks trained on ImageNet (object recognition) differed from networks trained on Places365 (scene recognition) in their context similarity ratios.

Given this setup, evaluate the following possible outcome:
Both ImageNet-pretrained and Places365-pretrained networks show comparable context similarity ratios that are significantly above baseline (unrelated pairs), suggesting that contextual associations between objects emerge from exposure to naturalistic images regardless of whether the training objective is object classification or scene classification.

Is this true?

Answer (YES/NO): NO